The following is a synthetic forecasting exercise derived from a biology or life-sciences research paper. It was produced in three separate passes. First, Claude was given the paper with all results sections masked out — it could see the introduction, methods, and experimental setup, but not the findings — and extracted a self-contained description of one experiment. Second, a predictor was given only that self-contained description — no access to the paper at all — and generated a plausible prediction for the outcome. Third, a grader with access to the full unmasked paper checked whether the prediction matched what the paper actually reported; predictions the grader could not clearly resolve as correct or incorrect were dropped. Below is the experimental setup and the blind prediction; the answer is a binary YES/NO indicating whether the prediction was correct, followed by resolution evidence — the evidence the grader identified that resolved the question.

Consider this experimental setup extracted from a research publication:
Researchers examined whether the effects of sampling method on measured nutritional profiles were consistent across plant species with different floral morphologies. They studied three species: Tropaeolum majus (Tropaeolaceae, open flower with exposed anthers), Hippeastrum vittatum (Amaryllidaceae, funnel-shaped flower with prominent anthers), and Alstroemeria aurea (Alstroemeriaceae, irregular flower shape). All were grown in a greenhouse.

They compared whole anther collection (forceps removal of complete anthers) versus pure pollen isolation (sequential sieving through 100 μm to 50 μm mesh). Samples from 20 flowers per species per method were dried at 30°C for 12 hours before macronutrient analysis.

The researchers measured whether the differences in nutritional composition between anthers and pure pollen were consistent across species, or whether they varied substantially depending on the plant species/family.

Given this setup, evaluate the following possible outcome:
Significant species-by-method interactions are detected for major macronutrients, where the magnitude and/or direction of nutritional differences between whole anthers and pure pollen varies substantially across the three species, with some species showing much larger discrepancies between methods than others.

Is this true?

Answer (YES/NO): NO